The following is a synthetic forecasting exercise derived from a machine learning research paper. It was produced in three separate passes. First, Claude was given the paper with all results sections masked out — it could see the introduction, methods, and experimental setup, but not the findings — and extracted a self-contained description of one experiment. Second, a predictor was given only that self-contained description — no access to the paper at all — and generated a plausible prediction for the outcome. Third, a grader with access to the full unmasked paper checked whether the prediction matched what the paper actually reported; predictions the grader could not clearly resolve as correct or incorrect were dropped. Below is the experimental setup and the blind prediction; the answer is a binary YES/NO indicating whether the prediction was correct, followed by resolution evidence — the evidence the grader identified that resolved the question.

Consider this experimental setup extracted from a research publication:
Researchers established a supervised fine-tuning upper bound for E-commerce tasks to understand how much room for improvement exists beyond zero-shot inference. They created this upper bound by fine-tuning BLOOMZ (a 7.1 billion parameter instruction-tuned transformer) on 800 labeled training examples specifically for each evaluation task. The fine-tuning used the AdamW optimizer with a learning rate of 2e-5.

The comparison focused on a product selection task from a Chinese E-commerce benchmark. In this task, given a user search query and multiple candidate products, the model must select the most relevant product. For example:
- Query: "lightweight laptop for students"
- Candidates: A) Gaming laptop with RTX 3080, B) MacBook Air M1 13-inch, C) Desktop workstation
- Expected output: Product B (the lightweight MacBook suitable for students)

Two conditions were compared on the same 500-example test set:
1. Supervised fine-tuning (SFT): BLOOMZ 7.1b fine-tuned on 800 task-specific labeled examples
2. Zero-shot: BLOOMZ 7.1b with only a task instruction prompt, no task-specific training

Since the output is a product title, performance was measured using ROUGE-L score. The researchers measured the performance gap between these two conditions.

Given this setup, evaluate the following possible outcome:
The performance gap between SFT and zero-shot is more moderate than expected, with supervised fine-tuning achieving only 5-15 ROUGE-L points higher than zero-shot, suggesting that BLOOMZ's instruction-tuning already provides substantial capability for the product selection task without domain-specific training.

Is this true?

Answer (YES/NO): NO